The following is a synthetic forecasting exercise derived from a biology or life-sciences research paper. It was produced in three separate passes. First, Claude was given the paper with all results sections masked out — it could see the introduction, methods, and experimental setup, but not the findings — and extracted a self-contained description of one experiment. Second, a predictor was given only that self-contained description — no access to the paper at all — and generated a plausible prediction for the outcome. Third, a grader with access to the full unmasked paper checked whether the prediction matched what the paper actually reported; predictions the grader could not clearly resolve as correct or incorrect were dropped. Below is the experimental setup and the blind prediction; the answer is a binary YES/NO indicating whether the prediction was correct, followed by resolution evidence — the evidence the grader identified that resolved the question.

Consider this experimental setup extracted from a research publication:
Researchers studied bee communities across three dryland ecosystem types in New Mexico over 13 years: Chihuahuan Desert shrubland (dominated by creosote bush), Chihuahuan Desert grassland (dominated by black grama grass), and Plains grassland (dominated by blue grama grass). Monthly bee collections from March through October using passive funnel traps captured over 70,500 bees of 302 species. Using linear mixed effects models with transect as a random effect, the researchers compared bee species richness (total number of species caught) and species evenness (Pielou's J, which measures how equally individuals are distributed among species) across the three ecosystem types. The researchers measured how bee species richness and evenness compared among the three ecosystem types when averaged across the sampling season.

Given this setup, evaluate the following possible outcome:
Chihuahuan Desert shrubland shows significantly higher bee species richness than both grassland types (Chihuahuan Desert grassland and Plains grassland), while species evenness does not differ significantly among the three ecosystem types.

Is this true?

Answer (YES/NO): NO